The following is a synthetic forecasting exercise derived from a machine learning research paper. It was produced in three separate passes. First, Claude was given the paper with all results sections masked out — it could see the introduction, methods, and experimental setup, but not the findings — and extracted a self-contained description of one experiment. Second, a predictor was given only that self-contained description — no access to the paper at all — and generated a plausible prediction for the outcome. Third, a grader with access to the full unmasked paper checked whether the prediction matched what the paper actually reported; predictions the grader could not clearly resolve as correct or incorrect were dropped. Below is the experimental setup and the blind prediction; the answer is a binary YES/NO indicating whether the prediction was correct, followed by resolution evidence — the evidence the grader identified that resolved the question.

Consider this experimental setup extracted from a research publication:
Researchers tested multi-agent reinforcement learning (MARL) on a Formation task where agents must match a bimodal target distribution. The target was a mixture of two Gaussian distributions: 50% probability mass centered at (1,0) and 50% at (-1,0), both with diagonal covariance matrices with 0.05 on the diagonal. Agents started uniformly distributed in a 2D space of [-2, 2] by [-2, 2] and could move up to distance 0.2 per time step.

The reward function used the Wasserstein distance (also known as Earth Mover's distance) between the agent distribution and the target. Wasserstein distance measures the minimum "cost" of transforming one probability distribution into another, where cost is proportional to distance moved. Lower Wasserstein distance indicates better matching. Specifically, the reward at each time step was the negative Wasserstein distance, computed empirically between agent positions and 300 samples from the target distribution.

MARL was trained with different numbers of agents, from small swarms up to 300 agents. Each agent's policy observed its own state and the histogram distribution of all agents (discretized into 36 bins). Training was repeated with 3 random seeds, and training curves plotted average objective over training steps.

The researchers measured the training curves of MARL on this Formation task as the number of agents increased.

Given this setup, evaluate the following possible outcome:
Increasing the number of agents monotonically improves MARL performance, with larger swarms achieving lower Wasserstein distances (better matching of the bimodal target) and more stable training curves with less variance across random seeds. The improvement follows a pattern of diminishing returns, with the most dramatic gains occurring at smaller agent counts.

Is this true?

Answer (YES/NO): NO